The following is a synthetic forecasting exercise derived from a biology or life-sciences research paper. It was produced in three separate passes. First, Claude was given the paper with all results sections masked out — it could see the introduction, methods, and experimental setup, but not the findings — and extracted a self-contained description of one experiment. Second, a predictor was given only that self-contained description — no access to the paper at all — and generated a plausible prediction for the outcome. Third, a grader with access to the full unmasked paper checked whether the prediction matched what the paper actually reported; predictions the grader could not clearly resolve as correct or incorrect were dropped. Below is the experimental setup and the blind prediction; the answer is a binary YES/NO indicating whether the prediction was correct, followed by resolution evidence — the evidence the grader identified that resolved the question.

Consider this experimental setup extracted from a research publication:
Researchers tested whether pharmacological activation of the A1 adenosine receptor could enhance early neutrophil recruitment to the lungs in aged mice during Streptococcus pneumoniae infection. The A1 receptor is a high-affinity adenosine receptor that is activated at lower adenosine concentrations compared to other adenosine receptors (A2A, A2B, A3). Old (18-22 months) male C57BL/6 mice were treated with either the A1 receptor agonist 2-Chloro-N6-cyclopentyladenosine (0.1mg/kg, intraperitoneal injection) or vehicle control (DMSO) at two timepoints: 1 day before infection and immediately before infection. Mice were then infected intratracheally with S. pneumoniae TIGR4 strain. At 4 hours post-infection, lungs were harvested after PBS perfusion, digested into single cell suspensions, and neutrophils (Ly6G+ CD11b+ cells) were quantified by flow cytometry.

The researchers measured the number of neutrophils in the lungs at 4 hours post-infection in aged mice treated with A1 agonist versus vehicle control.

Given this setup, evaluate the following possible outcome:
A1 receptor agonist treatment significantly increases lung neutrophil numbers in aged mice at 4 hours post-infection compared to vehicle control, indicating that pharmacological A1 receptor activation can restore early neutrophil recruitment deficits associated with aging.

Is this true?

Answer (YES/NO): YES